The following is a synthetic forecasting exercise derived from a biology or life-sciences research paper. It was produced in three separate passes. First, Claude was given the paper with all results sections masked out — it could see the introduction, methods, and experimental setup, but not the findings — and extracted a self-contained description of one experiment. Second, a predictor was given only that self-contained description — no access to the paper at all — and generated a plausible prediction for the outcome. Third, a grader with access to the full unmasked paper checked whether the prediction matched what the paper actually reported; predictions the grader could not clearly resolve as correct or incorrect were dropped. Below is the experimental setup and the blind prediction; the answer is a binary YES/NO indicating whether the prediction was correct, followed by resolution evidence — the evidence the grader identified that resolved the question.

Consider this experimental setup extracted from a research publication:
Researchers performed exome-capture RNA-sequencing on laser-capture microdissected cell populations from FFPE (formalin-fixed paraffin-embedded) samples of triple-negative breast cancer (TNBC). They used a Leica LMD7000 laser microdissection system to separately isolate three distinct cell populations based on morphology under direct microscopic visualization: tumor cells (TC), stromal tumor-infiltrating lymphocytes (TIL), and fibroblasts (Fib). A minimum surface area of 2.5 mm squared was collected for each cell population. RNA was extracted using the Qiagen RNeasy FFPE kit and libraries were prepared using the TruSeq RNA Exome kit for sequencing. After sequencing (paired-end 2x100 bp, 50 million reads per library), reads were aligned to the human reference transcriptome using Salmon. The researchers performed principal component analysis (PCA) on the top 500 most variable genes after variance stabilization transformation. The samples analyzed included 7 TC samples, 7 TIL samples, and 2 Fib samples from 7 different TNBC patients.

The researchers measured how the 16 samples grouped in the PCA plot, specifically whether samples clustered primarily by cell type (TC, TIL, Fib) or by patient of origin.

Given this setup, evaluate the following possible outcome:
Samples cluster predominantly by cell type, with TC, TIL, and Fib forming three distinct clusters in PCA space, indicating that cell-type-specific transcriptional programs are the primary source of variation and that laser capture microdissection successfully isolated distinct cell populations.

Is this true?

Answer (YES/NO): YES